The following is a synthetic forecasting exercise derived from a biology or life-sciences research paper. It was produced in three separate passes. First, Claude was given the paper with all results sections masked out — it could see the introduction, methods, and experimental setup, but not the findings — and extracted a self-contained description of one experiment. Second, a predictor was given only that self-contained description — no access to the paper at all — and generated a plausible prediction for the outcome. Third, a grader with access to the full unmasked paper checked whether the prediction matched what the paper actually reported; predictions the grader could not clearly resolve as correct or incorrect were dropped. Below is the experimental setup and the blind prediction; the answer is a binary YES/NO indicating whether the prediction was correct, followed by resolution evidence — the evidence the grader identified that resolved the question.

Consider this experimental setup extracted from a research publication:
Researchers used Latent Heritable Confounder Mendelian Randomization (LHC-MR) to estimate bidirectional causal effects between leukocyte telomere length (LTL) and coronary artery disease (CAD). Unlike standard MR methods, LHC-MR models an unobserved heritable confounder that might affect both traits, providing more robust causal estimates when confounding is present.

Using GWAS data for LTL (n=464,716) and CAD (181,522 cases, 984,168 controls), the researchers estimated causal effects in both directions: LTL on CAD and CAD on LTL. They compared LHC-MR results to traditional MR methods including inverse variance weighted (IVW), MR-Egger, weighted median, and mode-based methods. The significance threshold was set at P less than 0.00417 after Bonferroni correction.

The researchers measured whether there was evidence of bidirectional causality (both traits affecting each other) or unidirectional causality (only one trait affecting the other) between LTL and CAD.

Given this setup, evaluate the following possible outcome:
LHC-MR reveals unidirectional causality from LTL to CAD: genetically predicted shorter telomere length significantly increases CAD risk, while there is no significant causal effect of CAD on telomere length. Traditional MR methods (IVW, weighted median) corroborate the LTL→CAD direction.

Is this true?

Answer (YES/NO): NO